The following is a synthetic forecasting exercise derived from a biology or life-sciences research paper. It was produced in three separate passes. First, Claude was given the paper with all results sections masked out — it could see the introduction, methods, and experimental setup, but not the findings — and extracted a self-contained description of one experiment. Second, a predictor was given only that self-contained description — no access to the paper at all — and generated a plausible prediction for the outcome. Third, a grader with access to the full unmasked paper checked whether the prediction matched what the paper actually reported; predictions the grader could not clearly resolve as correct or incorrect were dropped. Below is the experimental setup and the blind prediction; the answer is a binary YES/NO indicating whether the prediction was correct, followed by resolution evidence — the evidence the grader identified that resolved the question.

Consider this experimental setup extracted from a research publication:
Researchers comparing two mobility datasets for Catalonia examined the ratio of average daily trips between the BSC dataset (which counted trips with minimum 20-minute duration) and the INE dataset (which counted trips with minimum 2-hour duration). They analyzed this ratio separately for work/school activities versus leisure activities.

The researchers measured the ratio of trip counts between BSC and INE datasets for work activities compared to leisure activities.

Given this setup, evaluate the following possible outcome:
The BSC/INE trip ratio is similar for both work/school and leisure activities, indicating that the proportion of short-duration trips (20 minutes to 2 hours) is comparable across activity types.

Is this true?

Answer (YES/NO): NO